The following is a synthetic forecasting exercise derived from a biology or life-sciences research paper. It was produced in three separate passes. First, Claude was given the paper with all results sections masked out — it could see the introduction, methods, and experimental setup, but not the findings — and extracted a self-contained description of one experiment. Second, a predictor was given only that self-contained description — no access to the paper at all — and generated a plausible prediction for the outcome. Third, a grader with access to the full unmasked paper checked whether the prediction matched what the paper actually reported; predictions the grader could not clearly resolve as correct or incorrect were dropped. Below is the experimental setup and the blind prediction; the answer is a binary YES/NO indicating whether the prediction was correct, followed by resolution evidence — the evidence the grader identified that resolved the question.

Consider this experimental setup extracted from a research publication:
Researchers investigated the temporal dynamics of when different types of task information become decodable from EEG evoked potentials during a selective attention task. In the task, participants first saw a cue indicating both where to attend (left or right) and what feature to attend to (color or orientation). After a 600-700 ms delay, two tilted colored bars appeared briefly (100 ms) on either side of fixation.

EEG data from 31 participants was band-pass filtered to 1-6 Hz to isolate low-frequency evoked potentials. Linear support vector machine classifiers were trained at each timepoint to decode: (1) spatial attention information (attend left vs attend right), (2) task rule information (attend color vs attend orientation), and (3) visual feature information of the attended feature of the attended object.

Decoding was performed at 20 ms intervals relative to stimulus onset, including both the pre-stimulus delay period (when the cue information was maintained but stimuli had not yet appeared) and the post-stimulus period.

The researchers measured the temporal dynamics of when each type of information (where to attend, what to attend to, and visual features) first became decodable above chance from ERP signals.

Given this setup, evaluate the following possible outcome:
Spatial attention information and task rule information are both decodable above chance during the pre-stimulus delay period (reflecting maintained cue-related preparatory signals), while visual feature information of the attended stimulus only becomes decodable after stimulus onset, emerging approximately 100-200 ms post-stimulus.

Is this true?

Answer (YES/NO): NO